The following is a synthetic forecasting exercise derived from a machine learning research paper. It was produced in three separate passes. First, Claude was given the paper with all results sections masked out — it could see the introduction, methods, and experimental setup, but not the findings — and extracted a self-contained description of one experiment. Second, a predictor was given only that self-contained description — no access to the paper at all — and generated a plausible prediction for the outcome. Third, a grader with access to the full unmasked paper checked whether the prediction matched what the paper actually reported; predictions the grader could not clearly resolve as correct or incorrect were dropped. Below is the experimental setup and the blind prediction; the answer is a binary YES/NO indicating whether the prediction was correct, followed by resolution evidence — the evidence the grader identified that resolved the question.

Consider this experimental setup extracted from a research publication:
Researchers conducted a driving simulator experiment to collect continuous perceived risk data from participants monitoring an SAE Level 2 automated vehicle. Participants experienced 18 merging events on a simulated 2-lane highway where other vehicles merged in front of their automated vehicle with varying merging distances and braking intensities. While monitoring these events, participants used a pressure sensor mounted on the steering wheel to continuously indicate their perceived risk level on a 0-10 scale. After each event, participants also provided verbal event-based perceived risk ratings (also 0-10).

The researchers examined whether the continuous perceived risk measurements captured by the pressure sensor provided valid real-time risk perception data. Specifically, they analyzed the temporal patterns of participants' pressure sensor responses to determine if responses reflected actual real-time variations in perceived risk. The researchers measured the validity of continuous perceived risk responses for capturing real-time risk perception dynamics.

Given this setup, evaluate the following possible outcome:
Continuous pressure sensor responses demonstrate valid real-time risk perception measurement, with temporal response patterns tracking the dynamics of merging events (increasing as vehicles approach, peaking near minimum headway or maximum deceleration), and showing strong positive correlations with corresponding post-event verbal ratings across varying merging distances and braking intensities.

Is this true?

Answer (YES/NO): NO